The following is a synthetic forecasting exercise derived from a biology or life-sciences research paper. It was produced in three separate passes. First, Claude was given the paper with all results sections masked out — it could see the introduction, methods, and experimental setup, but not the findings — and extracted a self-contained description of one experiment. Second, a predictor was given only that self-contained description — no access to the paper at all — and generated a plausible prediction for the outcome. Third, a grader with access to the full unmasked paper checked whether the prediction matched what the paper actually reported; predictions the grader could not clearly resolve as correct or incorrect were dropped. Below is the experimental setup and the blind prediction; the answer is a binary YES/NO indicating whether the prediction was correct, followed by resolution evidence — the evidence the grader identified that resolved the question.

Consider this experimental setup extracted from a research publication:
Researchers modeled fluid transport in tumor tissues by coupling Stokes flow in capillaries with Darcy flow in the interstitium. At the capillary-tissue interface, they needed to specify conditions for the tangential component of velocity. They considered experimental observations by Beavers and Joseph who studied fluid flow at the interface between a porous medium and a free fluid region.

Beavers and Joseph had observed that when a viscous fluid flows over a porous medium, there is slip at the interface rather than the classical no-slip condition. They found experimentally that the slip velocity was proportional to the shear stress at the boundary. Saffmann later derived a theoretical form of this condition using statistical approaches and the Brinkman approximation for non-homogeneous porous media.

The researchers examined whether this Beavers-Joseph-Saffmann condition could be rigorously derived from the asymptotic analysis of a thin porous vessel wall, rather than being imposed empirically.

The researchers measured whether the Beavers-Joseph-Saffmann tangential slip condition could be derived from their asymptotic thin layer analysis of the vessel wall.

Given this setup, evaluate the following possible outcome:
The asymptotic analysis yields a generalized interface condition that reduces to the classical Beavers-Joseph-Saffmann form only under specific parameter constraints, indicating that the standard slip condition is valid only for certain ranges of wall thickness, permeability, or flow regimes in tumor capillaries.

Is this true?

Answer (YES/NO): NO